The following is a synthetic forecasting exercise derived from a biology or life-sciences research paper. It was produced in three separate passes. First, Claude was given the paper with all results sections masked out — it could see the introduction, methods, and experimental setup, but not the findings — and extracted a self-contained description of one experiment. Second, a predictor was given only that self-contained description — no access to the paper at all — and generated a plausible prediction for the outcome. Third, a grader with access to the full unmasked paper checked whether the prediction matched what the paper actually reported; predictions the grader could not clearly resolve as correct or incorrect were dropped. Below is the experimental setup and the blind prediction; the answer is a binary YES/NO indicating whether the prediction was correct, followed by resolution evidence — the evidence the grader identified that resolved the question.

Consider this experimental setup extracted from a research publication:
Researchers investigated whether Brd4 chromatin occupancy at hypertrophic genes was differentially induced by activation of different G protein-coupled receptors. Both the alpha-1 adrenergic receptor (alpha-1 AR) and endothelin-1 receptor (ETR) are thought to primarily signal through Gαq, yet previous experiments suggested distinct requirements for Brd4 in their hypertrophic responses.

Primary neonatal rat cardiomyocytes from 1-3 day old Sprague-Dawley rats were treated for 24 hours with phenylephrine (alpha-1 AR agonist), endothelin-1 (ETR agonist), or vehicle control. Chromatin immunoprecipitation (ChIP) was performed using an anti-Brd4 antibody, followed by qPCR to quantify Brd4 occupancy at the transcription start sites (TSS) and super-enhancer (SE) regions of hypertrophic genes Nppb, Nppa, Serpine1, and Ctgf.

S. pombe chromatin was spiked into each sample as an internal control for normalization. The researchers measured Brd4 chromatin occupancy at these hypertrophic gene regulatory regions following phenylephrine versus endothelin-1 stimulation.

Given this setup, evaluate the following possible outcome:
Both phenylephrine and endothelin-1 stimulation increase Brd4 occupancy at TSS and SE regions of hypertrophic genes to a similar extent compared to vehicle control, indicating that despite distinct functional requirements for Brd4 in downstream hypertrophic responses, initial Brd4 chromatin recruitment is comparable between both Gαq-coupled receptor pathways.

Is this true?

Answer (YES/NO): NO